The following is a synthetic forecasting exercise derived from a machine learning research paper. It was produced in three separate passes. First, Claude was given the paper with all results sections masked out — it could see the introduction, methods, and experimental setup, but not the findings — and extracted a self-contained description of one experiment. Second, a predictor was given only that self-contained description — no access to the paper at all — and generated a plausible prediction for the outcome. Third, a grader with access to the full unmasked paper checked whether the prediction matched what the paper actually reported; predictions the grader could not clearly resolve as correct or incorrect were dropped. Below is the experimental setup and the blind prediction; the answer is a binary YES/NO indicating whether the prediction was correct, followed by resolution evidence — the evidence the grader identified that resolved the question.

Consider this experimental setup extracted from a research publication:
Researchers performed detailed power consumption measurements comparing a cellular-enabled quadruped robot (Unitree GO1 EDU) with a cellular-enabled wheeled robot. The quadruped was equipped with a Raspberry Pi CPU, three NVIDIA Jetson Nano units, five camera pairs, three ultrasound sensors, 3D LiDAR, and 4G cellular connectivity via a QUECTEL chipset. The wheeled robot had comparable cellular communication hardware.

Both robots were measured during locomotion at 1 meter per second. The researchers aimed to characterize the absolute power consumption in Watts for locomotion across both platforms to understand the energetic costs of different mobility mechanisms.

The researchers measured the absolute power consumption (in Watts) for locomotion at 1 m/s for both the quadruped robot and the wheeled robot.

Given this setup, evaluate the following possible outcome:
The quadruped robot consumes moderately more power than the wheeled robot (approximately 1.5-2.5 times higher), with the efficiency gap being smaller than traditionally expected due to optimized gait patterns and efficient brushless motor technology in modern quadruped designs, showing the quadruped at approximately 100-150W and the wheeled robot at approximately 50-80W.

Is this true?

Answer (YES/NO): NO